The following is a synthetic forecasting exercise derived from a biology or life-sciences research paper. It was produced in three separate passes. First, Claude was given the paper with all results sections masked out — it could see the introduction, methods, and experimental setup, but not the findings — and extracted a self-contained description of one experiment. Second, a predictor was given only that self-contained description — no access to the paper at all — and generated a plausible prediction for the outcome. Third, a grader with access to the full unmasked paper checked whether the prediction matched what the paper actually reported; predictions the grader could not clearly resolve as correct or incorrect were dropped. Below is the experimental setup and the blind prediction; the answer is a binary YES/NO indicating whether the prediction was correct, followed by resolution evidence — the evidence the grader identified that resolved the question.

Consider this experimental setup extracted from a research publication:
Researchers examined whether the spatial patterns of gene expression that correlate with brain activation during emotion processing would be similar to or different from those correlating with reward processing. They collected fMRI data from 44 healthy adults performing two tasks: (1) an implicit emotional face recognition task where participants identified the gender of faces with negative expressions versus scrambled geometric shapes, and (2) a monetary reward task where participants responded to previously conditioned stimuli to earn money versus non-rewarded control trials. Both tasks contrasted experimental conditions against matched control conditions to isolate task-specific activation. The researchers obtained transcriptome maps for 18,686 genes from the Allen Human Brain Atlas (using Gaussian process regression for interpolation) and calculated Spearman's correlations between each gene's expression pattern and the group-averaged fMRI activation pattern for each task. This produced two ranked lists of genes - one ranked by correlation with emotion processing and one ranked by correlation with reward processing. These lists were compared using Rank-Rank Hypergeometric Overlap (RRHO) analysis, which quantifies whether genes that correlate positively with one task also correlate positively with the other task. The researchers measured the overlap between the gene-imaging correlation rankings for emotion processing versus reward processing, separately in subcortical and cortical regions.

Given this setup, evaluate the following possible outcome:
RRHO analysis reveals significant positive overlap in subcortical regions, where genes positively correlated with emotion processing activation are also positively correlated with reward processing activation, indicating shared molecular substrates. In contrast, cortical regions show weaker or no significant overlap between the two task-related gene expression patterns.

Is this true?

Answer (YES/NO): NO